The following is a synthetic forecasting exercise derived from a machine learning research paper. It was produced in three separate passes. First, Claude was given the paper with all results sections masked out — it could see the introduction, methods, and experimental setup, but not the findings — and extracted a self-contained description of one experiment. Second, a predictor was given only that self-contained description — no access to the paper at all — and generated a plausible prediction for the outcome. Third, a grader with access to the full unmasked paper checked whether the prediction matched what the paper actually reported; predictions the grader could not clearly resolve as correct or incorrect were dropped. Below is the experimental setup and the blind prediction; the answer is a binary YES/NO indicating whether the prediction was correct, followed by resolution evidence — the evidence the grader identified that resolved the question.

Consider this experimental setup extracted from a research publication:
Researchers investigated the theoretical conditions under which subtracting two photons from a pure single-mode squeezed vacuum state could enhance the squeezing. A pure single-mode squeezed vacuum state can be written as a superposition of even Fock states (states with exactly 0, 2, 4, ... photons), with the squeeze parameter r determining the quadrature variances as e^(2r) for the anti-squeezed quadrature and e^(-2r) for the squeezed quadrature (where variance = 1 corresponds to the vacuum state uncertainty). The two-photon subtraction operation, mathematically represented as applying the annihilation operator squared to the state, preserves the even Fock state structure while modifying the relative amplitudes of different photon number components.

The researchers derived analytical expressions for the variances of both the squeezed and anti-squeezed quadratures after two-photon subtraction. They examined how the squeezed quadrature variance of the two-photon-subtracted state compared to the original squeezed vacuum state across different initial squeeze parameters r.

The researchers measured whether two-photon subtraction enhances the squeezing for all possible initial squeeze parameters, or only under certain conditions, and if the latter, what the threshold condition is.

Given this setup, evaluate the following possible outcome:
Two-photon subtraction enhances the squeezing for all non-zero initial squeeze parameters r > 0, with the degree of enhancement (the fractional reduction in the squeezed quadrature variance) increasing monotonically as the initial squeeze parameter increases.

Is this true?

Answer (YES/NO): NO